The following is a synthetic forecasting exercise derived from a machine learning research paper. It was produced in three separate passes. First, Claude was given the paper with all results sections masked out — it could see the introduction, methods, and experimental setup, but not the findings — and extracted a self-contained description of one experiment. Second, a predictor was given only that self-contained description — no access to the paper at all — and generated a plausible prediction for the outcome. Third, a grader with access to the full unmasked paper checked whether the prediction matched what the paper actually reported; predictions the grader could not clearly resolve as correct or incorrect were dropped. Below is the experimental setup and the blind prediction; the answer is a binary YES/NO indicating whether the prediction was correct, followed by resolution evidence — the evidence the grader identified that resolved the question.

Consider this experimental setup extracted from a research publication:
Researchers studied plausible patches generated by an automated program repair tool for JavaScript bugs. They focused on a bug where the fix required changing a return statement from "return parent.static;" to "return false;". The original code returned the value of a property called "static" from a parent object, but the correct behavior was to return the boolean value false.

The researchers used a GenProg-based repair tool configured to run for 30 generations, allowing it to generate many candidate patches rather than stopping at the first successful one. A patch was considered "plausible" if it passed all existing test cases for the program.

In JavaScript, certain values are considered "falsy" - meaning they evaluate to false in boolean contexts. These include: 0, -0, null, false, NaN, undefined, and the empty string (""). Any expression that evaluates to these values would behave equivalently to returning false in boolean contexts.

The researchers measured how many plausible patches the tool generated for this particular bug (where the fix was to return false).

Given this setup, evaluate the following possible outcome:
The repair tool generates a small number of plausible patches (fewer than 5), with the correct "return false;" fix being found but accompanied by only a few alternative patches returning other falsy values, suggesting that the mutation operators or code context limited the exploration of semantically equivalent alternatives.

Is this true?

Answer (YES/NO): NO